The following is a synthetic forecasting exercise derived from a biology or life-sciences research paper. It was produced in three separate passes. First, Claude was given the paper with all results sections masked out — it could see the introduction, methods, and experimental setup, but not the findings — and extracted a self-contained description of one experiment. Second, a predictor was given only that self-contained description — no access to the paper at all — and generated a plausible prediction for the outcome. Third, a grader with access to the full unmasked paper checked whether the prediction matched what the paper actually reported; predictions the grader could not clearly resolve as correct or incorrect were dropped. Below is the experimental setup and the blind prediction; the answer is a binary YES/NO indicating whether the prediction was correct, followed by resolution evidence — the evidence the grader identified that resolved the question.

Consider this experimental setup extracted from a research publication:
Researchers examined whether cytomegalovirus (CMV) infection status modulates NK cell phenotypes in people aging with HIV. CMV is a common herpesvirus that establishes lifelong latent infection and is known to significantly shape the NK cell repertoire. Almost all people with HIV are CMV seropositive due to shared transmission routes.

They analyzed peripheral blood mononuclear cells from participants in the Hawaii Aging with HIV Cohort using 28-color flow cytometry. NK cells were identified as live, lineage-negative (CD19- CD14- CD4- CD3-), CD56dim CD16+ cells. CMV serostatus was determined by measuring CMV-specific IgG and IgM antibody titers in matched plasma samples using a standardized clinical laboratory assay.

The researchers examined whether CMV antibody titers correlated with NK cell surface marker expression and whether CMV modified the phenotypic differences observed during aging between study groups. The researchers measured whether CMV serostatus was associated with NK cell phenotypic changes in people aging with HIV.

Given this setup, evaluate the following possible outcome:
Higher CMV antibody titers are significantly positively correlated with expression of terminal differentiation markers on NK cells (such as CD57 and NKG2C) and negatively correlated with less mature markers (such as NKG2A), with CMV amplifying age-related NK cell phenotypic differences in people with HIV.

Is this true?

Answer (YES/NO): NO